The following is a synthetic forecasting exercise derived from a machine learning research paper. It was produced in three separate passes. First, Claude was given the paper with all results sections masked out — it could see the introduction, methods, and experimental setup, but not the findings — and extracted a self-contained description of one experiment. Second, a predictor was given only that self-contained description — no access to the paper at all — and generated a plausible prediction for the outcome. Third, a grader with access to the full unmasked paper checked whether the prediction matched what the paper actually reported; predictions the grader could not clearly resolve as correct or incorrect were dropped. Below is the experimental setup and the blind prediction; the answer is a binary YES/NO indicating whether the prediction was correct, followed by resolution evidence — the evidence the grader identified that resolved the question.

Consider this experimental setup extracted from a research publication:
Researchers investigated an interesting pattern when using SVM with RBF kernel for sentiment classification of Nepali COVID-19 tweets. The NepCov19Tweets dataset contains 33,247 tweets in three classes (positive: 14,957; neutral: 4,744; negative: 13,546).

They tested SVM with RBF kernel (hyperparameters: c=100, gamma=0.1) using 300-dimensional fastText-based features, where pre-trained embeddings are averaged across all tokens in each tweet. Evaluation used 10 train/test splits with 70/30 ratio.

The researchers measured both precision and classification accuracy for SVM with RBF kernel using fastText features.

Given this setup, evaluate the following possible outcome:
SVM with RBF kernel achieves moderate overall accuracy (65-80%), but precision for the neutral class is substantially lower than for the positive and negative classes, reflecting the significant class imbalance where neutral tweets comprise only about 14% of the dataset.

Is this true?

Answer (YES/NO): NO